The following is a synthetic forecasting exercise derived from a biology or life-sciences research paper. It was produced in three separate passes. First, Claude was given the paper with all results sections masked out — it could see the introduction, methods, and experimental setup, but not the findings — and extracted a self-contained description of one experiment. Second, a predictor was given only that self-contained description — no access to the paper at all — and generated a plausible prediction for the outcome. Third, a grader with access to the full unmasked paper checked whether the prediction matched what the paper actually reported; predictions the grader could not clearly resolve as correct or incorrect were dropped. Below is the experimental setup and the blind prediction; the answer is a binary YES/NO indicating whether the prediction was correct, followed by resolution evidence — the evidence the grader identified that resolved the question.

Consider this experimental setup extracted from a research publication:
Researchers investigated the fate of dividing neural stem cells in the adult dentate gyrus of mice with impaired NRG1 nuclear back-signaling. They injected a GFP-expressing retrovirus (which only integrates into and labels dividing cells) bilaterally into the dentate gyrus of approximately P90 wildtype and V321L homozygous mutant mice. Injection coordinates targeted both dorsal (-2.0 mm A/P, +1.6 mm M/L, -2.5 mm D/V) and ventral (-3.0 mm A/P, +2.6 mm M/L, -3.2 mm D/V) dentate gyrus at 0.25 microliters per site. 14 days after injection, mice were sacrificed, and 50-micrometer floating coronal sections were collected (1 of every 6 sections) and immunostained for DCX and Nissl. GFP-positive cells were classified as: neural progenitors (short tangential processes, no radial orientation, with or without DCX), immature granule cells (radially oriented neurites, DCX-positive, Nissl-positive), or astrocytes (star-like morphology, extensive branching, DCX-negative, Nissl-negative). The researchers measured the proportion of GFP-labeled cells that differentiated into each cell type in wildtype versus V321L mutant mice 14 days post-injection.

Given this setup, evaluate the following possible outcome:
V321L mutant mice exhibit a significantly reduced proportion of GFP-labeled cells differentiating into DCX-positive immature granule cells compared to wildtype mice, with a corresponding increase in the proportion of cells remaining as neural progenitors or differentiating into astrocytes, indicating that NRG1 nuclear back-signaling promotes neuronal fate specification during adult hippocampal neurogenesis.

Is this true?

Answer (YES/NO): NO